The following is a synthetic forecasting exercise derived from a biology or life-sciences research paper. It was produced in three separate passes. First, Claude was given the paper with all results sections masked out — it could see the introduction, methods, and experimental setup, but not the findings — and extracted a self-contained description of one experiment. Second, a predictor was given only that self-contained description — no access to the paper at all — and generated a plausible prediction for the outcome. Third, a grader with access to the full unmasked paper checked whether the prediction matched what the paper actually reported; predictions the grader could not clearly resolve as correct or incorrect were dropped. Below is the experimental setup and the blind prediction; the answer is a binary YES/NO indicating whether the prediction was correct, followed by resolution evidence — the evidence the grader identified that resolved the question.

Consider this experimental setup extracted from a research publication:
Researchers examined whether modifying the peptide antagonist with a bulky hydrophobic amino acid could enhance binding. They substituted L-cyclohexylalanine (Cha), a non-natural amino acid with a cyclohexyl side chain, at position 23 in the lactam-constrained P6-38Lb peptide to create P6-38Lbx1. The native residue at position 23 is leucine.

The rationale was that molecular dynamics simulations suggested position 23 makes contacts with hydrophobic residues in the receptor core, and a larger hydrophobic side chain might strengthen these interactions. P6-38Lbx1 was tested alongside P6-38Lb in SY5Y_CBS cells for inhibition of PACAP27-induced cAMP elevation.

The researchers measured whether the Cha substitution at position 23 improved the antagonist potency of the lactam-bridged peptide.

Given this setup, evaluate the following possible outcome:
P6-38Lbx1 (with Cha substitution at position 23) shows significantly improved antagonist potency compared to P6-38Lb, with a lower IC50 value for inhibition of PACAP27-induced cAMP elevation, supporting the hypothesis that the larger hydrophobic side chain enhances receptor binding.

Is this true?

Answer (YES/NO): NO